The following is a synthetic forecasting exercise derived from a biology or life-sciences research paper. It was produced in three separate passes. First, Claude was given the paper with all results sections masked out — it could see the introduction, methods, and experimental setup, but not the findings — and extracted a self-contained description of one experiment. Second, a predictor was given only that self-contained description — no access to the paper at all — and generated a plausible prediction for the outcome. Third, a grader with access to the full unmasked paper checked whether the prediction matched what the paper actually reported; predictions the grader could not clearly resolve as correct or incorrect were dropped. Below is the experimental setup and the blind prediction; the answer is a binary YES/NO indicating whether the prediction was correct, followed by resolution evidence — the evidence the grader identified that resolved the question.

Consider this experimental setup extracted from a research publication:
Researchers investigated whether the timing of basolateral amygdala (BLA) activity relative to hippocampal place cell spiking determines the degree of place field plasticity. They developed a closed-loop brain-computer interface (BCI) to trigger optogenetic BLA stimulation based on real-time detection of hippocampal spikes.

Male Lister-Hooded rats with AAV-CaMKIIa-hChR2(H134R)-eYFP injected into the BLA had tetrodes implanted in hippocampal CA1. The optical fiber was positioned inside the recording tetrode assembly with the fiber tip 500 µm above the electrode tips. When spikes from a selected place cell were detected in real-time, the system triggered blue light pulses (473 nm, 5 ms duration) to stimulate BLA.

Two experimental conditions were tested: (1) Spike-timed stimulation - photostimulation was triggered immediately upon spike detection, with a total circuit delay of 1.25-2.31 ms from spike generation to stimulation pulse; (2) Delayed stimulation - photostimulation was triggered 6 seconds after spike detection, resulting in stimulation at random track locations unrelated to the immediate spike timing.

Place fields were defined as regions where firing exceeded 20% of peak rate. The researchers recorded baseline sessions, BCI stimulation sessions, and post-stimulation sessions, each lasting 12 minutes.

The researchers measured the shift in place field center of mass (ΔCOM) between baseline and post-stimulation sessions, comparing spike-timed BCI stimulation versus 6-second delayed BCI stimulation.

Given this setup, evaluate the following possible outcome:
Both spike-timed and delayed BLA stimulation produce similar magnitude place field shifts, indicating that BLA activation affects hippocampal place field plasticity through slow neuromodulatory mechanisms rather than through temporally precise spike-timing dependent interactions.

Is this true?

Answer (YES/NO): NO